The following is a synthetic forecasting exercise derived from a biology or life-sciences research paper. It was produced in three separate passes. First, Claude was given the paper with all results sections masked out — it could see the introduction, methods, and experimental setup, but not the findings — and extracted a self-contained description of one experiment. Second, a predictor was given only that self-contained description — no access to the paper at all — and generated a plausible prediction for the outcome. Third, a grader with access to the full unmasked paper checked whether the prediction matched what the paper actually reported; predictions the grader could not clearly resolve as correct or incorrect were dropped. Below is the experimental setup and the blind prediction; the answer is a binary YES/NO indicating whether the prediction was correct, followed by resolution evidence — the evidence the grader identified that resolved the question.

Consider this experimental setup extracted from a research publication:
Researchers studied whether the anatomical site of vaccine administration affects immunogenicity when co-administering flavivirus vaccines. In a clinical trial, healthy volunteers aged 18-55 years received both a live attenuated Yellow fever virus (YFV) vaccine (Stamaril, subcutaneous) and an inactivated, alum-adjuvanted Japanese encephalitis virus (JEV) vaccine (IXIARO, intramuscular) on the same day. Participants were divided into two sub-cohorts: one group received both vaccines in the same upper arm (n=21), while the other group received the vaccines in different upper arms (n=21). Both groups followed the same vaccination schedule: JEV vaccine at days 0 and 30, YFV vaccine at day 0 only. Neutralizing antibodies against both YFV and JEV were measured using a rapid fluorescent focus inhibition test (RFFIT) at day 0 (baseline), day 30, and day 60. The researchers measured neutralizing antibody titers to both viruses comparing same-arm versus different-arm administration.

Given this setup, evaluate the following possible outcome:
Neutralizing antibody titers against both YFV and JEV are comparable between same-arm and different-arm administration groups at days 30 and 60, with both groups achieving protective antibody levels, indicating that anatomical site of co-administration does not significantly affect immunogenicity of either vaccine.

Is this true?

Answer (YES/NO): YES